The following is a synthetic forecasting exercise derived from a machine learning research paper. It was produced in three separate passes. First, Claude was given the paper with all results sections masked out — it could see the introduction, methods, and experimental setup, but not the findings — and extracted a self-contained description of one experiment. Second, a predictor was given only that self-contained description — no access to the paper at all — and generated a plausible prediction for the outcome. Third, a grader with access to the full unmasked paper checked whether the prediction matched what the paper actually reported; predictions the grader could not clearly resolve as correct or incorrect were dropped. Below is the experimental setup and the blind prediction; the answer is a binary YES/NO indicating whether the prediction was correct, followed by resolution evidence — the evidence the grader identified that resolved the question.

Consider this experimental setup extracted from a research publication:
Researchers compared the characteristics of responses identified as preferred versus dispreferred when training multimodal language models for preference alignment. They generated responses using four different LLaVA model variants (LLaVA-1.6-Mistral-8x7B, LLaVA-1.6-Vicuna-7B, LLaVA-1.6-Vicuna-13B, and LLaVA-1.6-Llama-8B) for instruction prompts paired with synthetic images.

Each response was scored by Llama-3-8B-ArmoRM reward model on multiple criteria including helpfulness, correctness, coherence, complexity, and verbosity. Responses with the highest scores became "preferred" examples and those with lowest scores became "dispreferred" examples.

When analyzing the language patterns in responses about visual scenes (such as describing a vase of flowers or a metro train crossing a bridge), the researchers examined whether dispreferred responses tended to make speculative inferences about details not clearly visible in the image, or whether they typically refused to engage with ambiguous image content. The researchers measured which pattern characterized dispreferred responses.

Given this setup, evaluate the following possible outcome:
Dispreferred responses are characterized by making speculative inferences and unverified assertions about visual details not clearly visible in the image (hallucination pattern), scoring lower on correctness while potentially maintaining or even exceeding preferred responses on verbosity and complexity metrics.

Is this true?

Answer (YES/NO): YES